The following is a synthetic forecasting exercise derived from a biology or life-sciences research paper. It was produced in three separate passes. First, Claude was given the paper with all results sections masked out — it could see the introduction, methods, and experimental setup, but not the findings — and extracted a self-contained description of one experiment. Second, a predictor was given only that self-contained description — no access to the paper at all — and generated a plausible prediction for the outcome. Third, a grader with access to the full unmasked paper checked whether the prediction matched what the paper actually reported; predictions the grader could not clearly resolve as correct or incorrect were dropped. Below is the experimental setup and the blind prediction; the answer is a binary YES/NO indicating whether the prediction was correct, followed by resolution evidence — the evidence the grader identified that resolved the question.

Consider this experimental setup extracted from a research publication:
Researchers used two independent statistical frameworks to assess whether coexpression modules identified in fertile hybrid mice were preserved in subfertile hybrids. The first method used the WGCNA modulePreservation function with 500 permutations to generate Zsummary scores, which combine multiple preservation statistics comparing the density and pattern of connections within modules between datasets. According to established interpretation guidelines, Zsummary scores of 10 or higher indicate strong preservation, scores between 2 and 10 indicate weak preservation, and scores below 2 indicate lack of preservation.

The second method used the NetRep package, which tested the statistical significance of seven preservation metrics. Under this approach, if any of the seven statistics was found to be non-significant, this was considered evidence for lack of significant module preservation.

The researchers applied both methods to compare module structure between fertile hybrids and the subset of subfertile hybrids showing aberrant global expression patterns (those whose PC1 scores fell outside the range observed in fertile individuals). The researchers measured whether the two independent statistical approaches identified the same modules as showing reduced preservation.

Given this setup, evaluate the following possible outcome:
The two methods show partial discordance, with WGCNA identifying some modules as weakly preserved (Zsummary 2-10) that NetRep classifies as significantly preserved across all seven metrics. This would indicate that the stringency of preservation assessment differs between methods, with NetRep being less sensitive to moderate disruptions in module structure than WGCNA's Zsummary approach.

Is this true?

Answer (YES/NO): NO